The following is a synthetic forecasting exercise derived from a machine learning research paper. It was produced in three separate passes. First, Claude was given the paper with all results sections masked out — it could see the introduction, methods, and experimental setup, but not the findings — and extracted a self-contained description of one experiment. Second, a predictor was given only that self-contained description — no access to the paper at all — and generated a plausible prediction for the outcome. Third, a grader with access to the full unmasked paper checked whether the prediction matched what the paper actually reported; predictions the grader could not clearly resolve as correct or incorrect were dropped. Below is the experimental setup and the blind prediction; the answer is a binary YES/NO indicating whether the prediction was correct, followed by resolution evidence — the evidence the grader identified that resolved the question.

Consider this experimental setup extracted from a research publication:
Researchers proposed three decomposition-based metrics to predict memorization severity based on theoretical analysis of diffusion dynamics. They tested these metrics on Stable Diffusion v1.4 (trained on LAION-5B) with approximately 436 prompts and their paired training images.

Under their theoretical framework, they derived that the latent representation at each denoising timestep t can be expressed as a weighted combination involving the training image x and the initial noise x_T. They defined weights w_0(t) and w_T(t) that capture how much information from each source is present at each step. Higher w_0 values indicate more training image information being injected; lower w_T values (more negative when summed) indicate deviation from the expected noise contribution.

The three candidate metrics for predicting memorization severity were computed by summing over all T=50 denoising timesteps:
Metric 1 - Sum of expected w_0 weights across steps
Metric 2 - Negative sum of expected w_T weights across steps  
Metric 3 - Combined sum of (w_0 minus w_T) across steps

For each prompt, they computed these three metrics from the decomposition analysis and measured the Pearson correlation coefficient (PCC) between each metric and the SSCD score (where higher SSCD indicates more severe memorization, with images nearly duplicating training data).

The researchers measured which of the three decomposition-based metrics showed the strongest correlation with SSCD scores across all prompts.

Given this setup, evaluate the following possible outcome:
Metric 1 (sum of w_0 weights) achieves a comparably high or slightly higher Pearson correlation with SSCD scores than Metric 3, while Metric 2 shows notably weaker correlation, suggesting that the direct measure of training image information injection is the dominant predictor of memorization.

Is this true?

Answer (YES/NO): NO